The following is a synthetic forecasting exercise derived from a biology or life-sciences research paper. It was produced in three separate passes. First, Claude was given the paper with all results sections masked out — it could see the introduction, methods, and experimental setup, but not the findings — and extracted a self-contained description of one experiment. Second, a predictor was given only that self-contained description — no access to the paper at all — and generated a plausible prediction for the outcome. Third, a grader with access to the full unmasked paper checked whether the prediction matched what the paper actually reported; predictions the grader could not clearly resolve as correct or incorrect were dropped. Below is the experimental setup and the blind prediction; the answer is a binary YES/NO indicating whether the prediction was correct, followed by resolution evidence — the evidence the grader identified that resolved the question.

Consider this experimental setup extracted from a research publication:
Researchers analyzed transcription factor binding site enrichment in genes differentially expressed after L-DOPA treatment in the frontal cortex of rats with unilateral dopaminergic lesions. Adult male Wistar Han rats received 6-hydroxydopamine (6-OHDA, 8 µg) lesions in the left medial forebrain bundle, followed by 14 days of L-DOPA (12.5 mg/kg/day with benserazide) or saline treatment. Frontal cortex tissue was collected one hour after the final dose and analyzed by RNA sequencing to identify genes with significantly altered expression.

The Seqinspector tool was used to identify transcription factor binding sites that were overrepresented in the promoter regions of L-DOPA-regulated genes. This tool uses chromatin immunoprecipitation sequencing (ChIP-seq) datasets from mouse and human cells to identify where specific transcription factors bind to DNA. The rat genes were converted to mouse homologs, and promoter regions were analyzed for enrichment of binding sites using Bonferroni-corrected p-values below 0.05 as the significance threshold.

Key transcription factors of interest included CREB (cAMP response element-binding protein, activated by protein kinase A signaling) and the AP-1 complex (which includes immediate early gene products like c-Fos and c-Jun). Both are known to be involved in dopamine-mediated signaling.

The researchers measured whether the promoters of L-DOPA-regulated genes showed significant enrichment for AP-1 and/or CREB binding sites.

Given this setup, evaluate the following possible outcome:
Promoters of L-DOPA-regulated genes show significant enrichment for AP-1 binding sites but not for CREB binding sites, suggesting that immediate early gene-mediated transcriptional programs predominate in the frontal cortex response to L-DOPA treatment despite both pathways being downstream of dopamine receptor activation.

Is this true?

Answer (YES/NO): NO